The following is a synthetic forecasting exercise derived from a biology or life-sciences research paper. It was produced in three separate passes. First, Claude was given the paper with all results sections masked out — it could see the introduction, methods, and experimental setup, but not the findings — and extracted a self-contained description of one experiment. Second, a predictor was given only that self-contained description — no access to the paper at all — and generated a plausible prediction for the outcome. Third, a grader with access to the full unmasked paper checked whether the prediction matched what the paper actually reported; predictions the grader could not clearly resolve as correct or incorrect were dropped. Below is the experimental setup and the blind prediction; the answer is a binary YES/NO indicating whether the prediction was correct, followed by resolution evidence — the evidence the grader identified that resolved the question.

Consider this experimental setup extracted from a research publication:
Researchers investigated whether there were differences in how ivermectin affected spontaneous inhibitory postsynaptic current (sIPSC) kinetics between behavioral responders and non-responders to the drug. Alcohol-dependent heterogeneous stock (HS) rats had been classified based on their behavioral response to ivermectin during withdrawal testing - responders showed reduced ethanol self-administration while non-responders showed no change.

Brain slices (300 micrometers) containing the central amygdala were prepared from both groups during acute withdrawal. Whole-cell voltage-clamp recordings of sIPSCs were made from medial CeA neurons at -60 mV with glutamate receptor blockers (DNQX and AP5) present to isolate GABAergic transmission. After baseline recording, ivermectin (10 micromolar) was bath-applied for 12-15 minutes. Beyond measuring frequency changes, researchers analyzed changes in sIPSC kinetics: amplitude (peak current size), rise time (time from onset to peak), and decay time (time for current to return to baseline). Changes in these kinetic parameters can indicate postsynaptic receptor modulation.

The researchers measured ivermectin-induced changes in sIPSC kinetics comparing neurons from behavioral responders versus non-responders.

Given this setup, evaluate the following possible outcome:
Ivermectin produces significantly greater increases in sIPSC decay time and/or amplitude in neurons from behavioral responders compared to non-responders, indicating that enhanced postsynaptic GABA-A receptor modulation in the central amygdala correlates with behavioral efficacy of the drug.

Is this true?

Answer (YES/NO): NO